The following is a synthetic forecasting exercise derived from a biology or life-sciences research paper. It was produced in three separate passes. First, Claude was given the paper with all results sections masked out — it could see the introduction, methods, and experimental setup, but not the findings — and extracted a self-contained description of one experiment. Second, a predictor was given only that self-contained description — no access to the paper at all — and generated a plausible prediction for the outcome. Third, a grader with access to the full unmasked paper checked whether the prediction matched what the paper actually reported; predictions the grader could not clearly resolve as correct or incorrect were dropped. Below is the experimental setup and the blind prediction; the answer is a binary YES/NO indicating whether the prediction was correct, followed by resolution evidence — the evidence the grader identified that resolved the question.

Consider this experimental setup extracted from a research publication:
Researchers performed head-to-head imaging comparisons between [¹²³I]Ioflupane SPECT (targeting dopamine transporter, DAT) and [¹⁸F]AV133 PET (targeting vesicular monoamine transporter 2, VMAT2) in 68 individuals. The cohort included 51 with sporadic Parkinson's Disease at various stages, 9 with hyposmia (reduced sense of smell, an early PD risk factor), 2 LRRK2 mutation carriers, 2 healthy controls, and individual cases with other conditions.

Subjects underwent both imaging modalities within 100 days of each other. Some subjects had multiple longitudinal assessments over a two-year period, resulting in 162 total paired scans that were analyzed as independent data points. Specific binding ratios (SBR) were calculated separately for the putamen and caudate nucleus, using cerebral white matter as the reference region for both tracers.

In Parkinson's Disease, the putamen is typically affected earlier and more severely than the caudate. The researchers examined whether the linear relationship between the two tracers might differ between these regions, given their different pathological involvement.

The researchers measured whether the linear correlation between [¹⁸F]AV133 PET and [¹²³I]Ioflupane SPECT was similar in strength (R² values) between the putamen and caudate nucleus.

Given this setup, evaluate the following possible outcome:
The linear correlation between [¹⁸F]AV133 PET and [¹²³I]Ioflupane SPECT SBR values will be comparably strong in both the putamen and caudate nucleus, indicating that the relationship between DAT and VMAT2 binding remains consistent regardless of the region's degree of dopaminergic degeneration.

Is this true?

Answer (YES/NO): NO